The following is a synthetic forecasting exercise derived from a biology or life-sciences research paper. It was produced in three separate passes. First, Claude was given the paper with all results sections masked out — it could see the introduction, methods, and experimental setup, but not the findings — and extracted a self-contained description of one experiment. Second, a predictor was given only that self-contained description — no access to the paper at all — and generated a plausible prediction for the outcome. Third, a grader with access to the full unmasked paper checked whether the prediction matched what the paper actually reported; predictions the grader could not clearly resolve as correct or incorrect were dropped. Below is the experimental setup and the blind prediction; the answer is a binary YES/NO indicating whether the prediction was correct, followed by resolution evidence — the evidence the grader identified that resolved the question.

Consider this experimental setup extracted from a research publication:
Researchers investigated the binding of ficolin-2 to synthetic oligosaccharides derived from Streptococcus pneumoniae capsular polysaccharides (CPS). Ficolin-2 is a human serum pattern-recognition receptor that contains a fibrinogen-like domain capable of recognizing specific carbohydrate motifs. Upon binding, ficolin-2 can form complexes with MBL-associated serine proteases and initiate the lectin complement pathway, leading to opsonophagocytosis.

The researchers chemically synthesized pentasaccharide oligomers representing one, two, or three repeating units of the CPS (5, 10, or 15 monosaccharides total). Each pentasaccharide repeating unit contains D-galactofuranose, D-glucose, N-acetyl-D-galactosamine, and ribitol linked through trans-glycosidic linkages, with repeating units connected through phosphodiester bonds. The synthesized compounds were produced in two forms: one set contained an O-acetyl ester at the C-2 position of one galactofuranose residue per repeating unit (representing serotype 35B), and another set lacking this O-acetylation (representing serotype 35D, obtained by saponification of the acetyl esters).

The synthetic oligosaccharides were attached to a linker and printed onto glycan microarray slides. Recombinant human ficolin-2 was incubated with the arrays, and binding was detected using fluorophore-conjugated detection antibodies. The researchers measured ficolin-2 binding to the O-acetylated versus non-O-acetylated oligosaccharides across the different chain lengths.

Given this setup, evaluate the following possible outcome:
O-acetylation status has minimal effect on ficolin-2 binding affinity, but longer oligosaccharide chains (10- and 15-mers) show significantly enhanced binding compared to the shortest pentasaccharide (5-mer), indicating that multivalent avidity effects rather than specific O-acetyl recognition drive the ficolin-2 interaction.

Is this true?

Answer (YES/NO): NO